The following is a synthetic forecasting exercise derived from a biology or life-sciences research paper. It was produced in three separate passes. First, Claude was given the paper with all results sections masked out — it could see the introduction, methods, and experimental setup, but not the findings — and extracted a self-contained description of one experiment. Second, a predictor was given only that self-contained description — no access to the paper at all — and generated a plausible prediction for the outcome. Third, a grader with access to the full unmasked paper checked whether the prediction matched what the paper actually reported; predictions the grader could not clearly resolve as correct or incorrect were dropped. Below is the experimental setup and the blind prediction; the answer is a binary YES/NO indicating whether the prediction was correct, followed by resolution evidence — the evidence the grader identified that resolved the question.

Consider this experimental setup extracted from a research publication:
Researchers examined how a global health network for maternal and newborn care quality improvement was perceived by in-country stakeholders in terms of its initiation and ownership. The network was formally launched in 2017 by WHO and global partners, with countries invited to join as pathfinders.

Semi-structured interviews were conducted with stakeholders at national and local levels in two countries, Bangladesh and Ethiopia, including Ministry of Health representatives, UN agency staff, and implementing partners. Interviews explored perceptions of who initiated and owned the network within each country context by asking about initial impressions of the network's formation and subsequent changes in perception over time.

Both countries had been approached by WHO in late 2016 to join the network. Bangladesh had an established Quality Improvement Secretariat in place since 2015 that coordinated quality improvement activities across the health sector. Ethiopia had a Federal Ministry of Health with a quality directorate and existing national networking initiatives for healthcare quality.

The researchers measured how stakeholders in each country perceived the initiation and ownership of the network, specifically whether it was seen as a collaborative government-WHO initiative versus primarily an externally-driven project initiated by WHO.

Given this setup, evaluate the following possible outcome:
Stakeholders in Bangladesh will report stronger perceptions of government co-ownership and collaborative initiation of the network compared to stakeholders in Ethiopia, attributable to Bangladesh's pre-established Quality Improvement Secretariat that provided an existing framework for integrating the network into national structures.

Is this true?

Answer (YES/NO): YES